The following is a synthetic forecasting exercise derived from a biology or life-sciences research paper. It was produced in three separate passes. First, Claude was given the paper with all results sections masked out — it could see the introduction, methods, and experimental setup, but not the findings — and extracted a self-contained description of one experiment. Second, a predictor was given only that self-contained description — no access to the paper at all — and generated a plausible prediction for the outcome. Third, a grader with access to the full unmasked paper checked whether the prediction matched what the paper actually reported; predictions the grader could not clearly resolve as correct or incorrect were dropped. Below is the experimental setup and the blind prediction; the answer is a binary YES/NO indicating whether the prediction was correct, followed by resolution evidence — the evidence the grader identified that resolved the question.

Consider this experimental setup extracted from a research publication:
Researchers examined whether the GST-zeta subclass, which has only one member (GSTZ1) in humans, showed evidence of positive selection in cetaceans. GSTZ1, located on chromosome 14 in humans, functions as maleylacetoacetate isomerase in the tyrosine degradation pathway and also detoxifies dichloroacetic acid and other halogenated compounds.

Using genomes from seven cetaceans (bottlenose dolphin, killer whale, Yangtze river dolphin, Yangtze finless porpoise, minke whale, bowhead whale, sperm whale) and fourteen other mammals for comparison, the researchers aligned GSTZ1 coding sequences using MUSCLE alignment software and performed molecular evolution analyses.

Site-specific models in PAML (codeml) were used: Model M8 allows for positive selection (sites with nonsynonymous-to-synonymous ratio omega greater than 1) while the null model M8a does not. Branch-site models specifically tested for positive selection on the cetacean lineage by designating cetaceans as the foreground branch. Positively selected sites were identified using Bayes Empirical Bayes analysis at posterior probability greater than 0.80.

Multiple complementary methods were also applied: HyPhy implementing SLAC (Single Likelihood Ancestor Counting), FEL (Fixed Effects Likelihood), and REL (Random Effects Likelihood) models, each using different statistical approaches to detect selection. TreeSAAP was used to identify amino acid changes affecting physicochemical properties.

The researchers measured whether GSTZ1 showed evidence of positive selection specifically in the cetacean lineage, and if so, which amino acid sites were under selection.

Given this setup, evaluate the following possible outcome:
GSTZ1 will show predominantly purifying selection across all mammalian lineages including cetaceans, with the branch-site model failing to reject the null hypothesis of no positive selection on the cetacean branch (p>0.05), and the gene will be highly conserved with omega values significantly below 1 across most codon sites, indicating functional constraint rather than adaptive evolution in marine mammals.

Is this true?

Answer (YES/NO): NO